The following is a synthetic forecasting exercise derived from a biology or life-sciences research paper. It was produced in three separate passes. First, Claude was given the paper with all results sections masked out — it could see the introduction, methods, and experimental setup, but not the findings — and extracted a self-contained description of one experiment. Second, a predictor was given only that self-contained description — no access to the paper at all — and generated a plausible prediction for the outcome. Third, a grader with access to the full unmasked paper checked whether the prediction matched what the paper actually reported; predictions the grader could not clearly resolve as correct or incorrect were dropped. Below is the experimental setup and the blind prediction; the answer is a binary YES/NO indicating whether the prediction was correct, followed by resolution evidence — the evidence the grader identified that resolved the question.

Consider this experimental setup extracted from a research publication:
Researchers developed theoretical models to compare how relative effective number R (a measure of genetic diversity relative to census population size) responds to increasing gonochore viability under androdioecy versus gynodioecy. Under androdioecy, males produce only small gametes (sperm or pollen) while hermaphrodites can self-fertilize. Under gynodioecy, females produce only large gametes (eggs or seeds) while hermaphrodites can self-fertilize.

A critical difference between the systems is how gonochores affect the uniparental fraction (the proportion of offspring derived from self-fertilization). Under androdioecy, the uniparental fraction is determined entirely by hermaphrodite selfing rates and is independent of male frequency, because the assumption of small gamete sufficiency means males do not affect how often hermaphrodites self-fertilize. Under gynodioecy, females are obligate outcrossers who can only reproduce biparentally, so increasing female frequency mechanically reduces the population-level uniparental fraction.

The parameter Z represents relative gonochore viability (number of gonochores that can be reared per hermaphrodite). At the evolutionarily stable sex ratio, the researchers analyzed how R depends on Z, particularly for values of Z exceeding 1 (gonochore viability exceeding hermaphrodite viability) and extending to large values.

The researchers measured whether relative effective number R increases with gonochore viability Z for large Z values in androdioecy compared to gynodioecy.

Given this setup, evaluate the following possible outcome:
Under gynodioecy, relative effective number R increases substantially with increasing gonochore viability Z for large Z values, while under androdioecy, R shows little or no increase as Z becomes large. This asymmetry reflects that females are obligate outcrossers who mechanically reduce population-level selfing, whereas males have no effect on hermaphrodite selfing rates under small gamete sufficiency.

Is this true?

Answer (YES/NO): NO